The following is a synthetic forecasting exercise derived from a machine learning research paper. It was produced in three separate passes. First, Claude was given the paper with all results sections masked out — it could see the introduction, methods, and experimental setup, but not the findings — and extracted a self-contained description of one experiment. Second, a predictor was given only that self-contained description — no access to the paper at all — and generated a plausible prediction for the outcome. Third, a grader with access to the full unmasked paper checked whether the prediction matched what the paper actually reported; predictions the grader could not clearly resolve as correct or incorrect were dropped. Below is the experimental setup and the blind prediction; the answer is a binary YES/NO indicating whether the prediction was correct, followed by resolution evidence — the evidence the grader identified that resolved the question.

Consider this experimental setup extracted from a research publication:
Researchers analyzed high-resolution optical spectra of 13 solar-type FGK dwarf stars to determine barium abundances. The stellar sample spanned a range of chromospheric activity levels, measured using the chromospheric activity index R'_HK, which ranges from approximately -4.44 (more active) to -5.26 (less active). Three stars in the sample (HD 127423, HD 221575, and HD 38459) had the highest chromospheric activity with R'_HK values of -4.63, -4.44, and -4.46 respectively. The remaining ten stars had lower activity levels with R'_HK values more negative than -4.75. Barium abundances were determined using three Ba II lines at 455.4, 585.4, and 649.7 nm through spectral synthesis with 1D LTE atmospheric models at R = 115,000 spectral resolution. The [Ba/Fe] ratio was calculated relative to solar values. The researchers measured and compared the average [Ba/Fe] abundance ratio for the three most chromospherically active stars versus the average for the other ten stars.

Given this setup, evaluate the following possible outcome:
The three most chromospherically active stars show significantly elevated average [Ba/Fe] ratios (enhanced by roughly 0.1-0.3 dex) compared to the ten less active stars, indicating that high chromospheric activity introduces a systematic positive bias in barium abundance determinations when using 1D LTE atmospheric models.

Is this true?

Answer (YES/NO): YES